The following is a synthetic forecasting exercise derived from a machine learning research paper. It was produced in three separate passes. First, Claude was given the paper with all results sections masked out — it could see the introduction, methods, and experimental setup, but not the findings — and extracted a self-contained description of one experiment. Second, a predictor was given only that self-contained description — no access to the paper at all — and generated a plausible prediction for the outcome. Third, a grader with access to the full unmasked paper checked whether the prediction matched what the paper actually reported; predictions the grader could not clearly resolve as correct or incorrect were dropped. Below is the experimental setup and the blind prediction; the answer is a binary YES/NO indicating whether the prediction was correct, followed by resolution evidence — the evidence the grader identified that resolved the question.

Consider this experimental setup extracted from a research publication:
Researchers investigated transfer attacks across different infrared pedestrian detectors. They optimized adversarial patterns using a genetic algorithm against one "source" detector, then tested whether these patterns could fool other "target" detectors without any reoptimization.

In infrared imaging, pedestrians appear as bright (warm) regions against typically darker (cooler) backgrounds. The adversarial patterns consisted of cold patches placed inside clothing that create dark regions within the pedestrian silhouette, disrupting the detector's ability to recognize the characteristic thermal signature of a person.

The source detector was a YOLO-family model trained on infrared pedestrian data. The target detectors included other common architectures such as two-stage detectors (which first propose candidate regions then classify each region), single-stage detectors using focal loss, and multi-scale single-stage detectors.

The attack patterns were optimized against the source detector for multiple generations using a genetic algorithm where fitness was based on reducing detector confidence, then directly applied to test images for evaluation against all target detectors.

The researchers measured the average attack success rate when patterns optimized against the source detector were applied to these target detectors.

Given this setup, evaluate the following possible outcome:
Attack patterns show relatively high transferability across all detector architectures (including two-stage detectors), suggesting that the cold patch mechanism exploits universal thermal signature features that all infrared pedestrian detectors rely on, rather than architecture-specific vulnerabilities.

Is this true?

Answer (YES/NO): NO